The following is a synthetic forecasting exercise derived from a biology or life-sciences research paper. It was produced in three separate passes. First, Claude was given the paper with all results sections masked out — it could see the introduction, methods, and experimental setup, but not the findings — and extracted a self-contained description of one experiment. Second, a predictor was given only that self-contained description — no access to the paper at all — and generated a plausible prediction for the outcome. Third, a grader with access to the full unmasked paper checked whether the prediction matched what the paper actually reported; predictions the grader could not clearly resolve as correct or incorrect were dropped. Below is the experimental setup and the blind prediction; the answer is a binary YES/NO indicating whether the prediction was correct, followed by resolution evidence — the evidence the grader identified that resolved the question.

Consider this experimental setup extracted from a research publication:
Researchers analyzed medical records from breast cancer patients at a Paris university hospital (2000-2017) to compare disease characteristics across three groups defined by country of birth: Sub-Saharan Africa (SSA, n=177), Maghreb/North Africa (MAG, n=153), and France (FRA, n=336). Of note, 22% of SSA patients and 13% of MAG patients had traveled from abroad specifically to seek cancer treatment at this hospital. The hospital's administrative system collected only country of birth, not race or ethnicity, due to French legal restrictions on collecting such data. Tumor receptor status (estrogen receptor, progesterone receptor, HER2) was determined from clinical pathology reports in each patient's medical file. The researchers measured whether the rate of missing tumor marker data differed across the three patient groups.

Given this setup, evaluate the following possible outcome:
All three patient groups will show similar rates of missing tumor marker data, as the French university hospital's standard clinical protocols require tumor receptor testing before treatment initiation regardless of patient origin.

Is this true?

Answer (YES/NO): NO